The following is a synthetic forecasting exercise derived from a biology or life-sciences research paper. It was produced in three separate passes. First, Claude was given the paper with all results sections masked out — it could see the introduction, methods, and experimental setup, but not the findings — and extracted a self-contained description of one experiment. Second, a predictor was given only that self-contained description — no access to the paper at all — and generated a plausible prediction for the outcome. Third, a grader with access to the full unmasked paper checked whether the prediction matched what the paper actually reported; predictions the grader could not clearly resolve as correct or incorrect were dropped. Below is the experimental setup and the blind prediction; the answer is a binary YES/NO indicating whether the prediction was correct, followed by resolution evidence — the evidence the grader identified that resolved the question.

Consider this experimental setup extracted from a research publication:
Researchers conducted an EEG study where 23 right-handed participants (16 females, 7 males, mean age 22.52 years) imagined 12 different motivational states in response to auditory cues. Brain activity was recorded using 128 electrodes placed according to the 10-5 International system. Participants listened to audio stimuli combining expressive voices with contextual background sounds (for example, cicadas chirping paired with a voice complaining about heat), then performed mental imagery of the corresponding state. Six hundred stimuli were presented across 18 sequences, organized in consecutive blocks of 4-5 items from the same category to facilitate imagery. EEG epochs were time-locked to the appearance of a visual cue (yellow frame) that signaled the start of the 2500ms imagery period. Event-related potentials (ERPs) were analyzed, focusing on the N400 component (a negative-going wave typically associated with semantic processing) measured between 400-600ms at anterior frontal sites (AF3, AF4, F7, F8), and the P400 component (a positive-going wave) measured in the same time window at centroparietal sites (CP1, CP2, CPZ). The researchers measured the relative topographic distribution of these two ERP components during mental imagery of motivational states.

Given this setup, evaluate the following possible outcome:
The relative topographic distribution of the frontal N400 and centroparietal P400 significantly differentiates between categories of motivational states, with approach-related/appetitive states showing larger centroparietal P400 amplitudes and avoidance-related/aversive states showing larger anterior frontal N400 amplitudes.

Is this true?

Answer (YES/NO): NO